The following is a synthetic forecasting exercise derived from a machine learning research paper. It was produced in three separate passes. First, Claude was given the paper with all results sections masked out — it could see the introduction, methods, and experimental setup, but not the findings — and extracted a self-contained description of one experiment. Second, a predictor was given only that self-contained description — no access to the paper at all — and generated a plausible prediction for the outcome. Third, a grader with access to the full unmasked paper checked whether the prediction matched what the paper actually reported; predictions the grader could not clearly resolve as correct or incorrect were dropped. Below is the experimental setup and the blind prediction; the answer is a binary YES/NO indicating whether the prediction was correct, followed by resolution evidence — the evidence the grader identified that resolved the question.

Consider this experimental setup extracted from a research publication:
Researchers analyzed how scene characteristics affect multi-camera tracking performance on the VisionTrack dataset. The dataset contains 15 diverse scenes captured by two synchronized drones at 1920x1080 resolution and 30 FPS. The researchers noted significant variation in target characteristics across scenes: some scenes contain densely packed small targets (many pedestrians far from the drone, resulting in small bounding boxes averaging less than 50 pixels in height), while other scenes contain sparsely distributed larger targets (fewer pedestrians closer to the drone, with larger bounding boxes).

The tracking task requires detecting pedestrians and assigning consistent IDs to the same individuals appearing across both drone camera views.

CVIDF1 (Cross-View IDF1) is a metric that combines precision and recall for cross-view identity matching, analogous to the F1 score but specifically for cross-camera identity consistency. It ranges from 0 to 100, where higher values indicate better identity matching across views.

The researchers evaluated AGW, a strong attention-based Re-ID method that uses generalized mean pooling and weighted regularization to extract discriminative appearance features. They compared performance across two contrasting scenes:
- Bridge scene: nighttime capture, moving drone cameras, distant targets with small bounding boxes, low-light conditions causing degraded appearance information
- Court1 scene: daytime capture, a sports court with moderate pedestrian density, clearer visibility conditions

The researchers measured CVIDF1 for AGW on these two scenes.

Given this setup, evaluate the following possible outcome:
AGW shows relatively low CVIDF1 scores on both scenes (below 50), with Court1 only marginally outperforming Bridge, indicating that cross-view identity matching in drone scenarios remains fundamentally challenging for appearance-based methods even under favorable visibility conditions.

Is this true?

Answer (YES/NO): NO